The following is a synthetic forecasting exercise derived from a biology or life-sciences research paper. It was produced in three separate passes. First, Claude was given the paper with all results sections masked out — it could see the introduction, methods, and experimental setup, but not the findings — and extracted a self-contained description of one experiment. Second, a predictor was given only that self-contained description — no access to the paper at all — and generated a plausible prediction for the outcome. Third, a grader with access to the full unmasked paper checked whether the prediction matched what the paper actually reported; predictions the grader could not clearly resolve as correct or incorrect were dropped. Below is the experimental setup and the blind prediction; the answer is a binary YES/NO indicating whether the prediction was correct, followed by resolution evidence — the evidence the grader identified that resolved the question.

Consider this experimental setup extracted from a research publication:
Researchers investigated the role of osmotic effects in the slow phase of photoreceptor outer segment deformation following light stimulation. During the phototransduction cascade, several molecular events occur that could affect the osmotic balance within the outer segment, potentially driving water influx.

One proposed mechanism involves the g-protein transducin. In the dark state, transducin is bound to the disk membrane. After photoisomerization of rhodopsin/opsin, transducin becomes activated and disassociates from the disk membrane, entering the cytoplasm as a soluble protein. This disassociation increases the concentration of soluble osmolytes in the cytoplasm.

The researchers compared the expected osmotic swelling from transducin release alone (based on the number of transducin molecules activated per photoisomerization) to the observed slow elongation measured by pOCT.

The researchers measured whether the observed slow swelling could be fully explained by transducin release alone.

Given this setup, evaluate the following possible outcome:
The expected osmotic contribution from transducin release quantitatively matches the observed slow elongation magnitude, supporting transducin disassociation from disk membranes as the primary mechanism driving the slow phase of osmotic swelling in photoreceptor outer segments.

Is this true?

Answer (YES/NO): NO